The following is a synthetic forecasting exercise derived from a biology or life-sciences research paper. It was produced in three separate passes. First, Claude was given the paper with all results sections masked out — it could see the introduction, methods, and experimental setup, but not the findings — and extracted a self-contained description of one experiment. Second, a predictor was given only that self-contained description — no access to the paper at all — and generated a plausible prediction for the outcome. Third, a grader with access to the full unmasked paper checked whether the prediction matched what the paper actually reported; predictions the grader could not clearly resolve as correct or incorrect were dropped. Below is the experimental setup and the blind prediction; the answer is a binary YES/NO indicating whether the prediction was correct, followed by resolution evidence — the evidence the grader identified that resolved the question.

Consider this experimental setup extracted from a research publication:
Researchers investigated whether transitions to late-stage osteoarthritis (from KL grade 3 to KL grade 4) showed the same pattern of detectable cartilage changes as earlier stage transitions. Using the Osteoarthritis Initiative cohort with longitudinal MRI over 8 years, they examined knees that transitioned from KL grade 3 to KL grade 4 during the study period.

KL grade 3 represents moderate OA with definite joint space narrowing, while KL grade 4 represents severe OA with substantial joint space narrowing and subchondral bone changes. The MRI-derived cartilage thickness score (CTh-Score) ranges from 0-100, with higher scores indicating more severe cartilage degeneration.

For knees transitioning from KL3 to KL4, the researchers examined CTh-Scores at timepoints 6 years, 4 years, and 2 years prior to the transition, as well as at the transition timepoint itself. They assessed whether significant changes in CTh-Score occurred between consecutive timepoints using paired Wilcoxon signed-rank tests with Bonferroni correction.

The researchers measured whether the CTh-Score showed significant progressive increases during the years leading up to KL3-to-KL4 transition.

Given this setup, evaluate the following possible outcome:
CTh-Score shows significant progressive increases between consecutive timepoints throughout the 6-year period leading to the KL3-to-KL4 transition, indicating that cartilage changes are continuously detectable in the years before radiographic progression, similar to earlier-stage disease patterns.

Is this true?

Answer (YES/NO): YES